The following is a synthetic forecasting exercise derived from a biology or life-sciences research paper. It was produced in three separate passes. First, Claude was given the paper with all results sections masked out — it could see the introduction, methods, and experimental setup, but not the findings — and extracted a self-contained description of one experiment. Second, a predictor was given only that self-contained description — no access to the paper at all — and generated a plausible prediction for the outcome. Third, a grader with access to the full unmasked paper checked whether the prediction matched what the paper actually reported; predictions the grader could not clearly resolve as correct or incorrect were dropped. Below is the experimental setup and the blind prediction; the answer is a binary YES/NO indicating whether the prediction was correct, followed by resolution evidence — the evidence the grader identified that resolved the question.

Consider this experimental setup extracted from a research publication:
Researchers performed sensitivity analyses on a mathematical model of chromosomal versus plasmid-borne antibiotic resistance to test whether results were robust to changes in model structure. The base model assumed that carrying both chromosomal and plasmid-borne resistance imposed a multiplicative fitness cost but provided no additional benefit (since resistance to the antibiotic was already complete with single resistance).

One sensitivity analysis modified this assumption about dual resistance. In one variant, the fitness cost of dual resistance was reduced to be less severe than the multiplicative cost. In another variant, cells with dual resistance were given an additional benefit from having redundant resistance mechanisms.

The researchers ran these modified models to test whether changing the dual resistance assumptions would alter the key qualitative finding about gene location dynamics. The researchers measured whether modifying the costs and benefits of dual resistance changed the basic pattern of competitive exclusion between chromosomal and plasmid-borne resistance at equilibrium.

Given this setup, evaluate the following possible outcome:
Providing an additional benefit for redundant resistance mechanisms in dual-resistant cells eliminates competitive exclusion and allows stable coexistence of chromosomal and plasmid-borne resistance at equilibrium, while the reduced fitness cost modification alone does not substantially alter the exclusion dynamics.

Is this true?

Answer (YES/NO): NO